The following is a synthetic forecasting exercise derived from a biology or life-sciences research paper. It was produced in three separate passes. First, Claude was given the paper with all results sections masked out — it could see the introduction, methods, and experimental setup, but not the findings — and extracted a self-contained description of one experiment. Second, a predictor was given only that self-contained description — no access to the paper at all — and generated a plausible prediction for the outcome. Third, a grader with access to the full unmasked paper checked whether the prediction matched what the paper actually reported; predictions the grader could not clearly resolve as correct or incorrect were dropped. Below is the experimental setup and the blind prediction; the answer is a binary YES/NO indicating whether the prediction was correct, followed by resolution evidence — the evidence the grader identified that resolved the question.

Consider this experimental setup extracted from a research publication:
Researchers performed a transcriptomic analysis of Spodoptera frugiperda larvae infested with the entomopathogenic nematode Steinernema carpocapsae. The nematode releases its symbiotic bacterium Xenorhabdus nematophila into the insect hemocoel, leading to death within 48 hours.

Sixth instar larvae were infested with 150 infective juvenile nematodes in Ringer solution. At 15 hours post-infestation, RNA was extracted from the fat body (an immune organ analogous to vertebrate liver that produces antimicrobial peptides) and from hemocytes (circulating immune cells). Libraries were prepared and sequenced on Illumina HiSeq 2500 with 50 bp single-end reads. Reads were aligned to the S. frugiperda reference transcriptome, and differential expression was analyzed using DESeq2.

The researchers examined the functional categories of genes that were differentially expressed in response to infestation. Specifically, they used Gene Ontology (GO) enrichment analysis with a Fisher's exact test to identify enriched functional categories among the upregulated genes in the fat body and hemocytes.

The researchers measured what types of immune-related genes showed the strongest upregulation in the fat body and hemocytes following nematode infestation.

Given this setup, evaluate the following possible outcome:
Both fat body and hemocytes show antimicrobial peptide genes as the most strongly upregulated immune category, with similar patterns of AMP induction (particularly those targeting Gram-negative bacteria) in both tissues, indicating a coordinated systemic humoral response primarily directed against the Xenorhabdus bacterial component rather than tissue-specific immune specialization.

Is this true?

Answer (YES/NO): NO